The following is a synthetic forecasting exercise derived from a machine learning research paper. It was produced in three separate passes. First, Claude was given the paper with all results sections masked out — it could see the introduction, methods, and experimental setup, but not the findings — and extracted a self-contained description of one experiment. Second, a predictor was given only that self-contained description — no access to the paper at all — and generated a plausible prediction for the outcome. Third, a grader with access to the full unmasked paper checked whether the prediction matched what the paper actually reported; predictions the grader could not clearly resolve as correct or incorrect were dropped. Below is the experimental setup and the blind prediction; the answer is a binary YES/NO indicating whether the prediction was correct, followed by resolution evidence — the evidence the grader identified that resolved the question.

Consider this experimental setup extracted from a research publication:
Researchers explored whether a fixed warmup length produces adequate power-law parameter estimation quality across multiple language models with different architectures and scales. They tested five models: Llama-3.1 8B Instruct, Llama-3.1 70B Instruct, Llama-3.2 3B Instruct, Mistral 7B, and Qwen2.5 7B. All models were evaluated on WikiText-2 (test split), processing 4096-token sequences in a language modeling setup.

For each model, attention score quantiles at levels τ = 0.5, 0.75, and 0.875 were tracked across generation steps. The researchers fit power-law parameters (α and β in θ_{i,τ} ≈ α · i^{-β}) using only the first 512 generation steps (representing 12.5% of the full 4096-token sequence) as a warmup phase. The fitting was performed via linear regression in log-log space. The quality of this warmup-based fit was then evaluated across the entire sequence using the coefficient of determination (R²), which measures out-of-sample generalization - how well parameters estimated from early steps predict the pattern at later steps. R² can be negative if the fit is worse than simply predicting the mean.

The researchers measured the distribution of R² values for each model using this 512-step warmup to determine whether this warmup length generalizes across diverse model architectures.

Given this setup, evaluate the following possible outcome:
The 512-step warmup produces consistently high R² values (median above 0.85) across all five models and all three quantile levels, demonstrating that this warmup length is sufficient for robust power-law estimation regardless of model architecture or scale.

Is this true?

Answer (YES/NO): NO